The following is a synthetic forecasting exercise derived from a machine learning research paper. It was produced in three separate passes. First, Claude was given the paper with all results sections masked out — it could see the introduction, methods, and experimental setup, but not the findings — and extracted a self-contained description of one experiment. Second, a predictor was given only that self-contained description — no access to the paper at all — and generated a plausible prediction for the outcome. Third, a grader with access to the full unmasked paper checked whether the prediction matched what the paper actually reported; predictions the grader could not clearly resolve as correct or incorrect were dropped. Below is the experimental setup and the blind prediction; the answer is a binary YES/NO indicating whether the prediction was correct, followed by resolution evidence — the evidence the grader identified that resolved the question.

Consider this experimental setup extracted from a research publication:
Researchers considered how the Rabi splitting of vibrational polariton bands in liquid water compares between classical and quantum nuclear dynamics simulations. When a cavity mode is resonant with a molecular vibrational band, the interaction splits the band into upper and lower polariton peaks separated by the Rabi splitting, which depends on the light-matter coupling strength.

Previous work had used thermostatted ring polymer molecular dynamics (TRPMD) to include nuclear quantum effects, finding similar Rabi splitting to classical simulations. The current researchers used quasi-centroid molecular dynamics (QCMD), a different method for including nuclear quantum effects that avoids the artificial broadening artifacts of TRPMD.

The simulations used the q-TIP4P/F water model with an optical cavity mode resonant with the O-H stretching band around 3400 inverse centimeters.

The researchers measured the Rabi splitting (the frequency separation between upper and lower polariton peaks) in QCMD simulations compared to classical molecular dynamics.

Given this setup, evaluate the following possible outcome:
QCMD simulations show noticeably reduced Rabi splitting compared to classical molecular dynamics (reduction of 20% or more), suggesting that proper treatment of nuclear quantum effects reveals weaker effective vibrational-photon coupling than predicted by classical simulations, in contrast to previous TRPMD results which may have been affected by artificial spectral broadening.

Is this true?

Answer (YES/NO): NO